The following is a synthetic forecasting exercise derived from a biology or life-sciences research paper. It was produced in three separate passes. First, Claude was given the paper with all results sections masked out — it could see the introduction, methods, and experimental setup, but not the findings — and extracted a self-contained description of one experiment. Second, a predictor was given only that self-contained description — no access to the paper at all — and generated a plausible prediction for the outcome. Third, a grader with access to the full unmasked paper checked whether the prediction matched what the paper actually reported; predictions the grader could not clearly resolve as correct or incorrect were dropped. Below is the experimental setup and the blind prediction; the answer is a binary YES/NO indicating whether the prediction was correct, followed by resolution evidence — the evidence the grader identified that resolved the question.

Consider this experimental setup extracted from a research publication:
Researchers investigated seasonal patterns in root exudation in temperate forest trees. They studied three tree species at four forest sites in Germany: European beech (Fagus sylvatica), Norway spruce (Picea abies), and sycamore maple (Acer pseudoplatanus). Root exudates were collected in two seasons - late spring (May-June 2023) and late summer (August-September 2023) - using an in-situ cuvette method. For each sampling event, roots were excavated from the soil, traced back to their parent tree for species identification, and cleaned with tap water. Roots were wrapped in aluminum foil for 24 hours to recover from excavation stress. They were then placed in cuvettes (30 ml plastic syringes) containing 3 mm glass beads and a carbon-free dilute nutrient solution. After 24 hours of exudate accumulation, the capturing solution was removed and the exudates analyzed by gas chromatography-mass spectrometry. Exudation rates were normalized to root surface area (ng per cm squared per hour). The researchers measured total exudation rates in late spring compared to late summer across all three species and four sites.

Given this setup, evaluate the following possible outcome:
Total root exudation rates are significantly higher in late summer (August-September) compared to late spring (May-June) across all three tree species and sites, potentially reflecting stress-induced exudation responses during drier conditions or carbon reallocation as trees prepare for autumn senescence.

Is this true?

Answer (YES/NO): NO